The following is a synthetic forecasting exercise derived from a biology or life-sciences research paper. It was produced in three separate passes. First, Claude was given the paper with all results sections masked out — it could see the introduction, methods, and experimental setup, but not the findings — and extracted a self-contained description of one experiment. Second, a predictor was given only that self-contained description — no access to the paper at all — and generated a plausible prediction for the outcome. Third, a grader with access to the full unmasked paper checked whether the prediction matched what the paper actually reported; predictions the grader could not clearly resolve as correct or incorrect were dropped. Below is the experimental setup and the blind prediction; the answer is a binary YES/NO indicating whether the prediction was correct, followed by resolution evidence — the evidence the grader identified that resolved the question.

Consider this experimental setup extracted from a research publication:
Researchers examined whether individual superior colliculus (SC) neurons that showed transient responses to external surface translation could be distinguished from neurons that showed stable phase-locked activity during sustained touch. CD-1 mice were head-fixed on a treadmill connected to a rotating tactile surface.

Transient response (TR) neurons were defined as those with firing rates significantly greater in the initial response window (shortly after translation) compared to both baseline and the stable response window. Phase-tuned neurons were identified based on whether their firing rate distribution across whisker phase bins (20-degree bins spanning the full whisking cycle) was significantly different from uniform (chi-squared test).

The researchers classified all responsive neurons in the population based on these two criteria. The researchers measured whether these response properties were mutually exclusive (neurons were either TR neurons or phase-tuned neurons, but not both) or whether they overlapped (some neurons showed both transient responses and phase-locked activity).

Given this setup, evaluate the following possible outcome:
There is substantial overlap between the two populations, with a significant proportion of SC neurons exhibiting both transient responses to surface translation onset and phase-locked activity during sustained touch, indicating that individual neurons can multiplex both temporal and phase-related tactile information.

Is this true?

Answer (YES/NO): YES